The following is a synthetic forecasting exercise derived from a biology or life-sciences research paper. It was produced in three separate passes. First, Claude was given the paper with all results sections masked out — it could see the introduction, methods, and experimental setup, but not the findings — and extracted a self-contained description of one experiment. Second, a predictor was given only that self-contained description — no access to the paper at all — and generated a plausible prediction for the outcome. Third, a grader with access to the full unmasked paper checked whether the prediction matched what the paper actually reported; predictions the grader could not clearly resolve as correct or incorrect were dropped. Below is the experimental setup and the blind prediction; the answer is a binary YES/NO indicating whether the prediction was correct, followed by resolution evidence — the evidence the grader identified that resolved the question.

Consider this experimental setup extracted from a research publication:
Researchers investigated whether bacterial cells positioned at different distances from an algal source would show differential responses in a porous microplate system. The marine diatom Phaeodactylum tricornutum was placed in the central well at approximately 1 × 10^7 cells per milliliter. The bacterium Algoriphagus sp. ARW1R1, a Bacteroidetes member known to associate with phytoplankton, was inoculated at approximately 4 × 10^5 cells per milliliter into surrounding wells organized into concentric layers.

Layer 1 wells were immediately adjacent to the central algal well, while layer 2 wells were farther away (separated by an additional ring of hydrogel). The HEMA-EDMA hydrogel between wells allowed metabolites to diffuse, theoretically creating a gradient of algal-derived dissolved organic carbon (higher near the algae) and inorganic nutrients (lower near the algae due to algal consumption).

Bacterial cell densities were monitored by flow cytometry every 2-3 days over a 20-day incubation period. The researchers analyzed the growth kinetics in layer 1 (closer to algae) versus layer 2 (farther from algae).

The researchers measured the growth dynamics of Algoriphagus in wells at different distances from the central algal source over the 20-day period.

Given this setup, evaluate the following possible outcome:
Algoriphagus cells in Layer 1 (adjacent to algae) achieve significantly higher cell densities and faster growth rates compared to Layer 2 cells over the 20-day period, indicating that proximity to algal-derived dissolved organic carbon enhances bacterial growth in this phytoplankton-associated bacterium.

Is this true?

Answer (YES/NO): YES